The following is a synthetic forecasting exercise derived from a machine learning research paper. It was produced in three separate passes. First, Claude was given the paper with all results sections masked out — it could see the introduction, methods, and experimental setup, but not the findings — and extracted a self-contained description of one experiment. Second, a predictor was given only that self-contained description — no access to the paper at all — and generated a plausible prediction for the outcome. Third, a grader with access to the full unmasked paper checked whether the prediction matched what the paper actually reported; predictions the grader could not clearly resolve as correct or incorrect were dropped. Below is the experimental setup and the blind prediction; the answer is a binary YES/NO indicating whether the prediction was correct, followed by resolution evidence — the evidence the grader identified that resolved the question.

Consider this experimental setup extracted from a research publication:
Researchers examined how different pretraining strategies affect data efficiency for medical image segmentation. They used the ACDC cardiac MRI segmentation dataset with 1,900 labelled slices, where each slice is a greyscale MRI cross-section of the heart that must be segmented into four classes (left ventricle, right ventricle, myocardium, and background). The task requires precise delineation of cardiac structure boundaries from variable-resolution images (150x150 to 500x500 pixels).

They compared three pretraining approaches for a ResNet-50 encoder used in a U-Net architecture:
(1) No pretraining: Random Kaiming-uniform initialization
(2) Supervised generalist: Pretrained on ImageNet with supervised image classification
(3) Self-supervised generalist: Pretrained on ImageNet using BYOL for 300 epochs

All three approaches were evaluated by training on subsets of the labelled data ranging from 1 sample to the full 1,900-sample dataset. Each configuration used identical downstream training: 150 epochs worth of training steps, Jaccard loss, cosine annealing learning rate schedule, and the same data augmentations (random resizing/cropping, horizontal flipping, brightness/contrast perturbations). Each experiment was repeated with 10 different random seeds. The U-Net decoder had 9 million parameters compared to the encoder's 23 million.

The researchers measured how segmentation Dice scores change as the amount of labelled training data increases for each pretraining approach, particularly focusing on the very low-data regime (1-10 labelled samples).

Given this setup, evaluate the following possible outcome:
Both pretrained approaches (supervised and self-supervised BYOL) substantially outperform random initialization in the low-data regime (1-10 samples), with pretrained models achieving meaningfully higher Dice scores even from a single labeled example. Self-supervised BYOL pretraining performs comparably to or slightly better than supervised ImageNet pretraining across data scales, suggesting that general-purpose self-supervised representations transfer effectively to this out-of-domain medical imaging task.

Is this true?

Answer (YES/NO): NO